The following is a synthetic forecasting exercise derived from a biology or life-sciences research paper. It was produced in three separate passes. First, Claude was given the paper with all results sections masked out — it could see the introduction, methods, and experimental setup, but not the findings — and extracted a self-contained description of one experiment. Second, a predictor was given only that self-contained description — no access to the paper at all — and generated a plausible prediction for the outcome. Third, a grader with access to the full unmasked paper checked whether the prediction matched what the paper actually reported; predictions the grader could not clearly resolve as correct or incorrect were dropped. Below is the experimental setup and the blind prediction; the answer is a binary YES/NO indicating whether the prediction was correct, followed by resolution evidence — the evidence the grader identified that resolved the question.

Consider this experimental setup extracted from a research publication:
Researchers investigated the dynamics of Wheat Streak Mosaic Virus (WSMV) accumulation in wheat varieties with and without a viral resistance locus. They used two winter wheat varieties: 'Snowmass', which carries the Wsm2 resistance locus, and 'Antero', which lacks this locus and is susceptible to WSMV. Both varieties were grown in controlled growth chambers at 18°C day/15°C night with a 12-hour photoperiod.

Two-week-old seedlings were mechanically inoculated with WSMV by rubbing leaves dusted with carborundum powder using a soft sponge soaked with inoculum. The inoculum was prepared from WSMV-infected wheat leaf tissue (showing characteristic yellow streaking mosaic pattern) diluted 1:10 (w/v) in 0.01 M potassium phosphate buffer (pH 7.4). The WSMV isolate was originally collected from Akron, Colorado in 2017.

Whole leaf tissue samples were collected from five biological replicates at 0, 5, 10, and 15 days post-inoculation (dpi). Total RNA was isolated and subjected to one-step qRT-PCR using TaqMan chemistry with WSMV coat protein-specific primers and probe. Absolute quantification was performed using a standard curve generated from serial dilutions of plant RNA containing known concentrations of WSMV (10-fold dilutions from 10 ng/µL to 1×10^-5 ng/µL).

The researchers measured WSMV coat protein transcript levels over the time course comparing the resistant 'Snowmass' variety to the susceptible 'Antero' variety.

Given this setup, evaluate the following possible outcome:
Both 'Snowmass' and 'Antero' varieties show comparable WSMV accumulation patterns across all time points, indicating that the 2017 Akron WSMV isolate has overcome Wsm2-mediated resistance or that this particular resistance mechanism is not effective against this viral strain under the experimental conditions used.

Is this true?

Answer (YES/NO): NO